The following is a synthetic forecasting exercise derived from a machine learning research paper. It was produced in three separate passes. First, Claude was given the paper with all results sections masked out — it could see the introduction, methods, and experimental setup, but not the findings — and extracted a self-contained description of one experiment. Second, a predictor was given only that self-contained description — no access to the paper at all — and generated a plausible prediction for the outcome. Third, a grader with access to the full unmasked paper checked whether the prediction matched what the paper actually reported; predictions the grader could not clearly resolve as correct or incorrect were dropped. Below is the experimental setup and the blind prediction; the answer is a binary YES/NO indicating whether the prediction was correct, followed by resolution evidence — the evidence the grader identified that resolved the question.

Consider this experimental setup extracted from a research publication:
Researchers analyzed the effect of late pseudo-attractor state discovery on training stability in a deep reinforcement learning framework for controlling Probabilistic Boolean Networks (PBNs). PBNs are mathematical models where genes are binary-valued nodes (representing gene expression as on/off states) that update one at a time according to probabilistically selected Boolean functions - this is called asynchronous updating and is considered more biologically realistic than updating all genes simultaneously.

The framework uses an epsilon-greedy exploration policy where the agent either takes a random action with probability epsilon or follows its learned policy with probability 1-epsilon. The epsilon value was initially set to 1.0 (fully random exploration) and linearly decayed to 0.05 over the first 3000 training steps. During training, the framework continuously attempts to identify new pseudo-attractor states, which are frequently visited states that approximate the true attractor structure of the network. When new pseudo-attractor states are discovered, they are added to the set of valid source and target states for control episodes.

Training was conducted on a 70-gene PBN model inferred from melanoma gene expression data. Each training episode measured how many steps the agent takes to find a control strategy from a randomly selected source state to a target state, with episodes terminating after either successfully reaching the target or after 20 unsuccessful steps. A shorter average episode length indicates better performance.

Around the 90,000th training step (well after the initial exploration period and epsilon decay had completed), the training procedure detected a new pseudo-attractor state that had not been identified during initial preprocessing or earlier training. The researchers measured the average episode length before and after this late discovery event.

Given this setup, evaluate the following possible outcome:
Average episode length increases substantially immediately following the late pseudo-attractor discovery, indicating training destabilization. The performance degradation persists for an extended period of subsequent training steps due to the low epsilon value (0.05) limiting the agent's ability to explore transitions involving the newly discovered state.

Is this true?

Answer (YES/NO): YES